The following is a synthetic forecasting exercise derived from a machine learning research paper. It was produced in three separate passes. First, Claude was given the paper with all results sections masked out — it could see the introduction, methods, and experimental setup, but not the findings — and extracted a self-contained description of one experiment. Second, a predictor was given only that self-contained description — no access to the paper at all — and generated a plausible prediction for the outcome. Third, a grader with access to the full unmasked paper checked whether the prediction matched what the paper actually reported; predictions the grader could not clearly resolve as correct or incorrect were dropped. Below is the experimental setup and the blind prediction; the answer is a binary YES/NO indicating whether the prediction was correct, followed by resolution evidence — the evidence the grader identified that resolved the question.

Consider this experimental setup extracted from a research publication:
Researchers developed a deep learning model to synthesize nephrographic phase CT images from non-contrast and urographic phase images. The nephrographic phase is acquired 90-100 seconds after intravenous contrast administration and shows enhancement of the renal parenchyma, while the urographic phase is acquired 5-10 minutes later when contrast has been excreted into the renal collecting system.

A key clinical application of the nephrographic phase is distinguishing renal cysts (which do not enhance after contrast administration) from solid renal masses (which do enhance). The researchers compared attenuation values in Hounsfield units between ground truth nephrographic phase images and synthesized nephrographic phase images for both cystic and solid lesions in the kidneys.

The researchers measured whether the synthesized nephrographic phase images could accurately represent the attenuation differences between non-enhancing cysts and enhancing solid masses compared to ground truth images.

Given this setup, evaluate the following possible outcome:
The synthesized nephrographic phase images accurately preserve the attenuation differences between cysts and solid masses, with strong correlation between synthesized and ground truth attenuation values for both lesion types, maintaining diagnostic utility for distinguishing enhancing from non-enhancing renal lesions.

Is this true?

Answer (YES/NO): YES